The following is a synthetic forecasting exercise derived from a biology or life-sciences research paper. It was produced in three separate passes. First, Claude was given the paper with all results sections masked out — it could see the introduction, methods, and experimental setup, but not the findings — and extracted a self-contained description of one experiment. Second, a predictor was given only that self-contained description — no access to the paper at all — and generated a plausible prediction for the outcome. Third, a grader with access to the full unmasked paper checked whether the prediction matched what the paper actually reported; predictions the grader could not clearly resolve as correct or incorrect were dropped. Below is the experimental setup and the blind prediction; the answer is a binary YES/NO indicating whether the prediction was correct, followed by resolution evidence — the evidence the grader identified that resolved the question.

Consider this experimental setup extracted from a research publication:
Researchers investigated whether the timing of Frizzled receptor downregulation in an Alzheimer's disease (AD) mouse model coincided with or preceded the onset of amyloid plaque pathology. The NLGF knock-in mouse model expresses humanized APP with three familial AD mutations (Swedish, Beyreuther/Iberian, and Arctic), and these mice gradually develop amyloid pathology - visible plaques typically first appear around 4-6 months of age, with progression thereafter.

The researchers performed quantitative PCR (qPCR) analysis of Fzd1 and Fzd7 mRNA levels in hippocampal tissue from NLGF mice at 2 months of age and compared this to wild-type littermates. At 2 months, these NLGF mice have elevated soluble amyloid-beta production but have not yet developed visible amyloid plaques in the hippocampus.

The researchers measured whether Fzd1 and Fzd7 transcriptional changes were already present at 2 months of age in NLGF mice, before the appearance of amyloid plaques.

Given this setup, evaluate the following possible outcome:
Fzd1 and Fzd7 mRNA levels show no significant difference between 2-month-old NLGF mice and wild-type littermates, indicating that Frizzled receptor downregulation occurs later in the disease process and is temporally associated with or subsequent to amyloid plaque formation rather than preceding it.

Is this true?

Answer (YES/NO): NO